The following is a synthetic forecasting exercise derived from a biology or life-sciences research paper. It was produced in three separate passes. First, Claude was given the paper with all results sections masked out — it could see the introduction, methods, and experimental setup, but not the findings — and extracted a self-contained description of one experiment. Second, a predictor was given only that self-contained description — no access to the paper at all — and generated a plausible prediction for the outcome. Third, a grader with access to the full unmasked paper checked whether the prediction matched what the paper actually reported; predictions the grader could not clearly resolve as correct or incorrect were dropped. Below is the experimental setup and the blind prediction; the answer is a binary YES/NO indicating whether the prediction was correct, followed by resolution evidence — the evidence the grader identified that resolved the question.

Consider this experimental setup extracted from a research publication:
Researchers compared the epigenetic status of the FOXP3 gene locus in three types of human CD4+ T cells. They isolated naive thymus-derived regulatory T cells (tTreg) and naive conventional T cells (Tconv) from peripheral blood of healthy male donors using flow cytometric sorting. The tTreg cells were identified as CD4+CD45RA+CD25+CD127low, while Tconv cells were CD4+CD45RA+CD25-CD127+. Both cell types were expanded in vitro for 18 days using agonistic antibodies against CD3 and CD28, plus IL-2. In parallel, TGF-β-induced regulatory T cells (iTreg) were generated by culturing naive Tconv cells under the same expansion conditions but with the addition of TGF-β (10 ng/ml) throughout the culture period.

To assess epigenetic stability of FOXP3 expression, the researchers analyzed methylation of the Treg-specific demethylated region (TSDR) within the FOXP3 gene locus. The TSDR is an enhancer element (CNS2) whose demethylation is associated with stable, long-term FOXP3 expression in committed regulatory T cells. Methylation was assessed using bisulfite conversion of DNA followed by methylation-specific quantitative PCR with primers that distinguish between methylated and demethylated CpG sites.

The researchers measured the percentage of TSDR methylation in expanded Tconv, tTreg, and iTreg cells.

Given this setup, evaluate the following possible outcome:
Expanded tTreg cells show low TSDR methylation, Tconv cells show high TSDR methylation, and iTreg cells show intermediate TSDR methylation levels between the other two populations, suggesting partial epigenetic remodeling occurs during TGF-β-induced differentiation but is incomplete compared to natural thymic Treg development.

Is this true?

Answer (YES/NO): NO